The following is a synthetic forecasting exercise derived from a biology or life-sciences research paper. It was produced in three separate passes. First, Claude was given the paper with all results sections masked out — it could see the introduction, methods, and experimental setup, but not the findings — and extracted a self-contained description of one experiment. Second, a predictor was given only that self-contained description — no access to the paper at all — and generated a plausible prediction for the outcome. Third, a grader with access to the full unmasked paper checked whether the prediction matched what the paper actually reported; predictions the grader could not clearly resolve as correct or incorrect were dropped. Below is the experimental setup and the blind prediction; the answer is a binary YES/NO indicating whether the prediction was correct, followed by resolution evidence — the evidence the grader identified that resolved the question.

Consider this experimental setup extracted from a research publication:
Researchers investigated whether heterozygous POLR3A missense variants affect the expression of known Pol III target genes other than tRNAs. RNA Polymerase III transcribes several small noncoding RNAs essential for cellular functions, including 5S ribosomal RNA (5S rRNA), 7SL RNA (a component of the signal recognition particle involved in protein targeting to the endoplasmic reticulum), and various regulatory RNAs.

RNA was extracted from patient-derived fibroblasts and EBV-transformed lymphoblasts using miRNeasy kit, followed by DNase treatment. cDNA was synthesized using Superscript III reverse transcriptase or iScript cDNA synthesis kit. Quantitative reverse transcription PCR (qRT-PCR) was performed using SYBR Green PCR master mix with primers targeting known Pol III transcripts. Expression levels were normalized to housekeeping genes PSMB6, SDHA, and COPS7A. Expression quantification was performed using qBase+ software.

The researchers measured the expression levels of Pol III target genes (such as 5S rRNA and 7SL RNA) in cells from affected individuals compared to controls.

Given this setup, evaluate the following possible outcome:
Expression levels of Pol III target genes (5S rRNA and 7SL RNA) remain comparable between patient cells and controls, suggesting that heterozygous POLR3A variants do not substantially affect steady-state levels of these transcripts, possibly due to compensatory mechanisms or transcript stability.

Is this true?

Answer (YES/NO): NO